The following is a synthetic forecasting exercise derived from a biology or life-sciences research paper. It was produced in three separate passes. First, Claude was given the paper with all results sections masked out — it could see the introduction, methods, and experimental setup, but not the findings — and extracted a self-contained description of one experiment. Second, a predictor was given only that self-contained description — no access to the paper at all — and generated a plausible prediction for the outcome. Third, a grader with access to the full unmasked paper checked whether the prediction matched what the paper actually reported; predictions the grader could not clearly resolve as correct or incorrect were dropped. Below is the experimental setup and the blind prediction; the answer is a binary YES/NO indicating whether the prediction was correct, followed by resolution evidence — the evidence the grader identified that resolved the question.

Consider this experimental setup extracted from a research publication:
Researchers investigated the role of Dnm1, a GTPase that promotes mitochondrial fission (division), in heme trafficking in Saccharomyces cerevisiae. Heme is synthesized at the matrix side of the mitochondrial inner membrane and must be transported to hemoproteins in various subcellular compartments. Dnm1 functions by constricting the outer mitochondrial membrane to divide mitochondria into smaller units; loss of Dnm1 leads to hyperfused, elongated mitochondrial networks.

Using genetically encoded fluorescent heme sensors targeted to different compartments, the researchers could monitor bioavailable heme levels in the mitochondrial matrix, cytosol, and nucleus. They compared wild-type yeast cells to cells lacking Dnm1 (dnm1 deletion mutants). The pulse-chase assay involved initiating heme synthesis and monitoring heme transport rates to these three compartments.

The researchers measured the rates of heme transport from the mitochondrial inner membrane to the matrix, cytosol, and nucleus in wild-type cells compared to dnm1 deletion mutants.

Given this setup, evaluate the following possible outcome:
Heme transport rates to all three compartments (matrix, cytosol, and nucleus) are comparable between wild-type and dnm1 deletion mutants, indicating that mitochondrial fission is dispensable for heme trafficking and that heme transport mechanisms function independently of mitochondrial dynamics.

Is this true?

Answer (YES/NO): NO